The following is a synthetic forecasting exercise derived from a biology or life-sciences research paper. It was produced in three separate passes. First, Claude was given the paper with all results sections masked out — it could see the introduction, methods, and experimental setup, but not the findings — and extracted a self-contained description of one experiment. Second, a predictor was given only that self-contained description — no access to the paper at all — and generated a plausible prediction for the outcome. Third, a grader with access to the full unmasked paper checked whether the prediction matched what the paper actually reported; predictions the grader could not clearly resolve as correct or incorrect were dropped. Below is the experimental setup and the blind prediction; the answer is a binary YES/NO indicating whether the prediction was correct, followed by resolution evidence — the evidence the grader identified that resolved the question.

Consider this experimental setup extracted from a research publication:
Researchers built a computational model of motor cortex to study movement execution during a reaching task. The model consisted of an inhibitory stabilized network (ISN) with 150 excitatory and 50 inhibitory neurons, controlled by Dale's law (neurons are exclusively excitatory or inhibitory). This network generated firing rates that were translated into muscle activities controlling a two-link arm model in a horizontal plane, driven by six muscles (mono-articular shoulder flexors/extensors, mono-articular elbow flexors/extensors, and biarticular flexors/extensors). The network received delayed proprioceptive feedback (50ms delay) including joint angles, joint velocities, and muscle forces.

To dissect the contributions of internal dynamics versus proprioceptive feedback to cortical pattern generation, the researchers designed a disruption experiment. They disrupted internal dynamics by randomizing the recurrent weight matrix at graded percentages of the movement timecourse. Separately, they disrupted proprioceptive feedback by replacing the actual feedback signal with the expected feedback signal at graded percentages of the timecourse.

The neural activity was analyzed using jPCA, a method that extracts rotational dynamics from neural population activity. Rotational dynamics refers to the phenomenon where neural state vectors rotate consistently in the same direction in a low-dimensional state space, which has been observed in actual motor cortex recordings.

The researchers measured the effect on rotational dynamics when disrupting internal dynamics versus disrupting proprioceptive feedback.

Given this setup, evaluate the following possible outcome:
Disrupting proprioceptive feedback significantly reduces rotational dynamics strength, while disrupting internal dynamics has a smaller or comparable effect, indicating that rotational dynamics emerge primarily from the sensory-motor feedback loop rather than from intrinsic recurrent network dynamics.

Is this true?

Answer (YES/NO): NO